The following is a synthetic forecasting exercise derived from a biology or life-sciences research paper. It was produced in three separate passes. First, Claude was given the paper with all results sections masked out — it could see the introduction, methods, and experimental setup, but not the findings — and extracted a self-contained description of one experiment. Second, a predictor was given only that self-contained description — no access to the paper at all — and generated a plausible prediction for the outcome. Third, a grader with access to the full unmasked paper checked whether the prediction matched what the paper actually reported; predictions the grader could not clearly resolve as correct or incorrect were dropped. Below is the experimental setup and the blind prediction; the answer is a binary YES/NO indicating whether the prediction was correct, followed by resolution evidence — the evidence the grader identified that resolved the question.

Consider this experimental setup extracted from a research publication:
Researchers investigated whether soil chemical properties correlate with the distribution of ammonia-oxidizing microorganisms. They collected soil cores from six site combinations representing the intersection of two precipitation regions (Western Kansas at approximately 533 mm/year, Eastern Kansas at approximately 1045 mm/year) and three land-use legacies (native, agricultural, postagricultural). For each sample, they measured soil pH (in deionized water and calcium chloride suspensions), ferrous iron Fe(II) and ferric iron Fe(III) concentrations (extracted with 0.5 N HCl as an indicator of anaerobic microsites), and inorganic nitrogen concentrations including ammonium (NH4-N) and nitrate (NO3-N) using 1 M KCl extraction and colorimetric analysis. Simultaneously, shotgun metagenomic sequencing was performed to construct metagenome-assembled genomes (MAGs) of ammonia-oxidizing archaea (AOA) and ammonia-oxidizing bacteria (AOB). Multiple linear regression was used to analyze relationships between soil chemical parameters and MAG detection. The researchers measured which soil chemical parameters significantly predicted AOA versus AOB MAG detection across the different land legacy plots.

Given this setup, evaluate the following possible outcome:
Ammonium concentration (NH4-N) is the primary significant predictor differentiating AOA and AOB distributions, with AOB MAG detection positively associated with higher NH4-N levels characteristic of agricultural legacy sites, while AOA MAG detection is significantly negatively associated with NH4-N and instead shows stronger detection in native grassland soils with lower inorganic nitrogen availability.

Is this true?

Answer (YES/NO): NO